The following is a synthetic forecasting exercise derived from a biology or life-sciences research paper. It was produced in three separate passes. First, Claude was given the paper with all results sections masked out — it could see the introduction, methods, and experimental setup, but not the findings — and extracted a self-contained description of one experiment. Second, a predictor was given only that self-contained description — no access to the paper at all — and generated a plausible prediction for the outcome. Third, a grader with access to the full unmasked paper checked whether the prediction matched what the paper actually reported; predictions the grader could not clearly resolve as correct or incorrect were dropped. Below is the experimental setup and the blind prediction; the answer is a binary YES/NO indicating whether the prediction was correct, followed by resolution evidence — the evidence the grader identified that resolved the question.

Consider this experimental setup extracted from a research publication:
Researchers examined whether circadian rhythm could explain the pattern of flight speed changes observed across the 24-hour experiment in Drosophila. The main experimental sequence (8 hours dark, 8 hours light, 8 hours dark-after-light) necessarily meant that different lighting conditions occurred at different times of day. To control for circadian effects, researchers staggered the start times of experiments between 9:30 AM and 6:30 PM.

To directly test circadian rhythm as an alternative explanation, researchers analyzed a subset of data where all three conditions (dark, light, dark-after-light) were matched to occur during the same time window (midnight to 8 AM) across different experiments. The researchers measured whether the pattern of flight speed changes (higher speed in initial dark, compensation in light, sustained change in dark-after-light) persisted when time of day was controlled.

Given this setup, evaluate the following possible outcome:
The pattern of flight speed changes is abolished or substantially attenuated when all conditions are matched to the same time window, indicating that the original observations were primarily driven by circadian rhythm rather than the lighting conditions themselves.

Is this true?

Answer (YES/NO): NO